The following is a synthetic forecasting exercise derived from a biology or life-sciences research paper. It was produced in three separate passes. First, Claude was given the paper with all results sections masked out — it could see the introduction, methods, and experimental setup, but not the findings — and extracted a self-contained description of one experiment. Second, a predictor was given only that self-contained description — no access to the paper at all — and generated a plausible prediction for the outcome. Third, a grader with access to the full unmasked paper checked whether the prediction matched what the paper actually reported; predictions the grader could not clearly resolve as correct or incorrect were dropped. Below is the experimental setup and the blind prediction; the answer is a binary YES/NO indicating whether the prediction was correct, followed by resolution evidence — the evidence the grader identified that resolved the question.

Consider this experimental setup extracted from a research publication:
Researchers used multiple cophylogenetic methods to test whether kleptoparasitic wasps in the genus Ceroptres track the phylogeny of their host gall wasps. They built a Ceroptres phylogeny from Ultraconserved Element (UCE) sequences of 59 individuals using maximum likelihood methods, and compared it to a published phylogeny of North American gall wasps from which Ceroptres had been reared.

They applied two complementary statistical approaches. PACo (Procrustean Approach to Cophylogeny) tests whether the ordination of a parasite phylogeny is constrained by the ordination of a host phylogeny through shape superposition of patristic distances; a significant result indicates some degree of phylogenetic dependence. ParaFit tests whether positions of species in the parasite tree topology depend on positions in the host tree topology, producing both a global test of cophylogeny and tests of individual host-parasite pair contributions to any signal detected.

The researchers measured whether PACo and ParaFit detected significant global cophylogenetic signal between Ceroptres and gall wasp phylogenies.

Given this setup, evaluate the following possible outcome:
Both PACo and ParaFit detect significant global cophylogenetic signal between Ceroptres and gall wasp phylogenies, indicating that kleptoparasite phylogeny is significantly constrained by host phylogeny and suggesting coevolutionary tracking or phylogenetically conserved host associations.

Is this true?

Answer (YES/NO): NO